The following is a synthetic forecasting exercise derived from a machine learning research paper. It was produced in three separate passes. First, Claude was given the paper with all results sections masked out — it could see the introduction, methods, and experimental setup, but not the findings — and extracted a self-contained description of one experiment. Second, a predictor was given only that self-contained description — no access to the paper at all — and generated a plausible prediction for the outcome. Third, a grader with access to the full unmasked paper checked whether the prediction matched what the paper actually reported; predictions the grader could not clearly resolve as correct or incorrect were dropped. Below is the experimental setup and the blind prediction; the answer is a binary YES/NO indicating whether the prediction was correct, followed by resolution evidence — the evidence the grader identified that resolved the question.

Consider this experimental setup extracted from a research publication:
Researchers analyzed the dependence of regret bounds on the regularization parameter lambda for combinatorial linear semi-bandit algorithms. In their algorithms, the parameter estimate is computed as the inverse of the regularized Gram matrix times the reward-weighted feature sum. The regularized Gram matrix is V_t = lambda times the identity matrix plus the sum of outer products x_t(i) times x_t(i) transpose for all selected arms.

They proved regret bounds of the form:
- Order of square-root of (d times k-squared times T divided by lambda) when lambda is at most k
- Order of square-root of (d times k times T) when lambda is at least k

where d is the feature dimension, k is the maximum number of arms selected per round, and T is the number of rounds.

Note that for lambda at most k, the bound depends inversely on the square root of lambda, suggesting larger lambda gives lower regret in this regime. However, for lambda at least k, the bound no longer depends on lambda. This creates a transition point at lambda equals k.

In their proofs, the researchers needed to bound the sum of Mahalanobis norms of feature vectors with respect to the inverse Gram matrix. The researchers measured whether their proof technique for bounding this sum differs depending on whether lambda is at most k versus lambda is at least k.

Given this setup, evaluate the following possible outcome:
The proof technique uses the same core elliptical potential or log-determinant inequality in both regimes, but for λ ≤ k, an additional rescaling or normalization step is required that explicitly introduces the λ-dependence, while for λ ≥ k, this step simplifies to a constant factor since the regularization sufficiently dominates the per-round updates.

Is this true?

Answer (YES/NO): YES